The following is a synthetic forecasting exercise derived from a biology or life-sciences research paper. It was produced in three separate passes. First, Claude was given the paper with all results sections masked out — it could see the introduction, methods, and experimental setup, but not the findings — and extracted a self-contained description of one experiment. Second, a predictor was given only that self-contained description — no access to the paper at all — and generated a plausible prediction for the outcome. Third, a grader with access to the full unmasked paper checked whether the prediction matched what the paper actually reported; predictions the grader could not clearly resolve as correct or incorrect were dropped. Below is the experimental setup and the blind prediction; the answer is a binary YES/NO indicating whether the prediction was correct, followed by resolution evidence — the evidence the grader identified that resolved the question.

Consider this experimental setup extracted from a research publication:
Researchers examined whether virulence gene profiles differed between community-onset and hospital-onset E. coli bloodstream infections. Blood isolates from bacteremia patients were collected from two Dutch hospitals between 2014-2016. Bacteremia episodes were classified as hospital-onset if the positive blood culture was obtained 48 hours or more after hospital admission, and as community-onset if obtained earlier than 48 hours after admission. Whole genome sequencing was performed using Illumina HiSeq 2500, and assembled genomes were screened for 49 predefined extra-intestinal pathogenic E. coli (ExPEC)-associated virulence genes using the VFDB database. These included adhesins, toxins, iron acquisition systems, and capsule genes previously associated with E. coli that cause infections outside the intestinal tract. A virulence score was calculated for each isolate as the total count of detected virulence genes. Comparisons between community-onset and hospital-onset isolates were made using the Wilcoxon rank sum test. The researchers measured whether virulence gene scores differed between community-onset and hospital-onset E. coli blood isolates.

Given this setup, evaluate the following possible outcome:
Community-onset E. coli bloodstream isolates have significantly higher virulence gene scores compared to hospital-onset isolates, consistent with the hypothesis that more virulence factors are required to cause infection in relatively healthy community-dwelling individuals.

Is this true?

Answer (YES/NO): NO